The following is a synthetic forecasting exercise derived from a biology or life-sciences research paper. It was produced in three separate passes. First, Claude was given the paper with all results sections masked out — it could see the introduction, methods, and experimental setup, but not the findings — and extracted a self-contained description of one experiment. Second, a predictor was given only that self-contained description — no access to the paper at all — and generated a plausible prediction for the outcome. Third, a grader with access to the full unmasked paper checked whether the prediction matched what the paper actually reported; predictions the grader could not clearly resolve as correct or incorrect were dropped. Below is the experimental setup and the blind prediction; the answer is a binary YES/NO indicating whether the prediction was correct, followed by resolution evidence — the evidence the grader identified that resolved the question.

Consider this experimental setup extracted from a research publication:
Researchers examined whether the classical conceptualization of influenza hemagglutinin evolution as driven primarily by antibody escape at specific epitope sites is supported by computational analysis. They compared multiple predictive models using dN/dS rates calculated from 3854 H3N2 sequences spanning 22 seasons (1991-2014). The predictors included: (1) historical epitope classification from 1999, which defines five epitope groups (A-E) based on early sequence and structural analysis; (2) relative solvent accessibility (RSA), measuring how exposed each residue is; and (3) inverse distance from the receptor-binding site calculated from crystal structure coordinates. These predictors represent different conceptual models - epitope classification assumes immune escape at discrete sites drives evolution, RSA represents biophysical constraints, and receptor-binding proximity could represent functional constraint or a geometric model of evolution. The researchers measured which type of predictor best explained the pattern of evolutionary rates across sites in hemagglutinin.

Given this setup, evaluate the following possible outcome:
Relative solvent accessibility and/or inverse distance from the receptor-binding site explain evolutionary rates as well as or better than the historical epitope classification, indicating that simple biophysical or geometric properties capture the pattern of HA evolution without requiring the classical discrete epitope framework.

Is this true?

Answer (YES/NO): YES